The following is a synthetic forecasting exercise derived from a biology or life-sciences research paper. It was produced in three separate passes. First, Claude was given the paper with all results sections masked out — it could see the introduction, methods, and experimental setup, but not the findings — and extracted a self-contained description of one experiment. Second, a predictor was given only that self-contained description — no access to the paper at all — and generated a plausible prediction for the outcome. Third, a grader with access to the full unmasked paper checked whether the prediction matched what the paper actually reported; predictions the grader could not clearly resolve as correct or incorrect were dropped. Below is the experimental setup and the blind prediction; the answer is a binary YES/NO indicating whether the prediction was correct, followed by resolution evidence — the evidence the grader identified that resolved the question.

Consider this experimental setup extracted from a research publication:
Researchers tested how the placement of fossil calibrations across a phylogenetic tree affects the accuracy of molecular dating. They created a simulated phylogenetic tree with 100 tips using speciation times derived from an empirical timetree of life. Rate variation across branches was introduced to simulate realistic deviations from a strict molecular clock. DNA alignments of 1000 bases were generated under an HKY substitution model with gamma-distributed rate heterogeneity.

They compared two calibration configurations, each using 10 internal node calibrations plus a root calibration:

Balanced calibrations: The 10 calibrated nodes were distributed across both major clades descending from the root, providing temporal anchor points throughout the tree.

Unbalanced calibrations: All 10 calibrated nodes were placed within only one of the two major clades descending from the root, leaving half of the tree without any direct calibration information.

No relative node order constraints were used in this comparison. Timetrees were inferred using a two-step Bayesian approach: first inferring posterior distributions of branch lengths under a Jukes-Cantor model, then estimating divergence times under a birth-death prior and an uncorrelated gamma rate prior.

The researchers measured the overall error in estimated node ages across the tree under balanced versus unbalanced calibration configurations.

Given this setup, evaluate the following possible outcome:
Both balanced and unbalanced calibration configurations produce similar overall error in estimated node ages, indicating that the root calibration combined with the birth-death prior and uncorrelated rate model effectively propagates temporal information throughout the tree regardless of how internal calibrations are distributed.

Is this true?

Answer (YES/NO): YES